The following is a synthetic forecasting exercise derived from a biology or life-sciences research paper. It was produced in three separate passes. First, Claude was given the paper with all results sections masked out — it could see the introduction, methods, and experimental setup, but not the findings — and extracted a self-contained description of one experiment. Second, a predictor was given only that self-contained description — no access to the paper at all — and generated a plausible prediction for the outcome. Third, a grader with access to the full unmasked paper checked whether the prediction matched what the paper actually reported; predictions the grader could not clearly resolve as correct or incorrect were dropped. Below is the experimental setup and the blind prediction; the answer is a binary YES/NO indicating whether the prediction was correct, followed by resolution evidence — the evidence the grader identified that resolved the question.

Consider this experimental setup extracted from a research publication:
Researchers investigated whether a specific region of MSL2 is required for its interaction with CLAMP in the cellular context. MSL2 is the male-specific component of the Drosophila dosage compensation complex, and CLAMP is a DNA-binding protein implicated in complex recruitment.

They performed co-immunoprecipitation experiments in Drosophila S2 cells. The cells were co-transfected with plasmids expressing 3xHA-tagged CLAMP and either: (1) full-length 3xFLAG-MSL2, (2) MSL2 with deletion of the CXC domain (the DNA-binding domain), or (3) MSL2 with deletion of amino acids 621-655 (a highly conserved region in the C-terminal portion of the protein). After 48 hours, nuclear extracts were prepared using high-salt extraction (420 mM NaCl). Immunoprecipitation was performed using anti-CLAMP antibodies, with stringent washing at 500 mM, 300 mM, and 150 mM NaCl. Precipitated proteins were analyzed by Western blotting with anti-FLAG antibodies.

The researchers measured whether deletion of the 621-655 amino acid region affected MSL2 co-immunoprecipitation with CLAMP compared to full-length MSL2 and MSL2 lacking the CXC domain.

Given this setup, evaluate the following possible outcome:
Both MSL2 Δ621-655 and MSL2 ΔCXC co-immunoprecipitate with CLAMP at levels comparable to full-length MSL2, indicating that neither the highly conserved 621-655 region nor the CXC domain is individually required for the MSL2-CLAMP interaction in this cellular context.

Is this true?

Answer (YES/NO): NO